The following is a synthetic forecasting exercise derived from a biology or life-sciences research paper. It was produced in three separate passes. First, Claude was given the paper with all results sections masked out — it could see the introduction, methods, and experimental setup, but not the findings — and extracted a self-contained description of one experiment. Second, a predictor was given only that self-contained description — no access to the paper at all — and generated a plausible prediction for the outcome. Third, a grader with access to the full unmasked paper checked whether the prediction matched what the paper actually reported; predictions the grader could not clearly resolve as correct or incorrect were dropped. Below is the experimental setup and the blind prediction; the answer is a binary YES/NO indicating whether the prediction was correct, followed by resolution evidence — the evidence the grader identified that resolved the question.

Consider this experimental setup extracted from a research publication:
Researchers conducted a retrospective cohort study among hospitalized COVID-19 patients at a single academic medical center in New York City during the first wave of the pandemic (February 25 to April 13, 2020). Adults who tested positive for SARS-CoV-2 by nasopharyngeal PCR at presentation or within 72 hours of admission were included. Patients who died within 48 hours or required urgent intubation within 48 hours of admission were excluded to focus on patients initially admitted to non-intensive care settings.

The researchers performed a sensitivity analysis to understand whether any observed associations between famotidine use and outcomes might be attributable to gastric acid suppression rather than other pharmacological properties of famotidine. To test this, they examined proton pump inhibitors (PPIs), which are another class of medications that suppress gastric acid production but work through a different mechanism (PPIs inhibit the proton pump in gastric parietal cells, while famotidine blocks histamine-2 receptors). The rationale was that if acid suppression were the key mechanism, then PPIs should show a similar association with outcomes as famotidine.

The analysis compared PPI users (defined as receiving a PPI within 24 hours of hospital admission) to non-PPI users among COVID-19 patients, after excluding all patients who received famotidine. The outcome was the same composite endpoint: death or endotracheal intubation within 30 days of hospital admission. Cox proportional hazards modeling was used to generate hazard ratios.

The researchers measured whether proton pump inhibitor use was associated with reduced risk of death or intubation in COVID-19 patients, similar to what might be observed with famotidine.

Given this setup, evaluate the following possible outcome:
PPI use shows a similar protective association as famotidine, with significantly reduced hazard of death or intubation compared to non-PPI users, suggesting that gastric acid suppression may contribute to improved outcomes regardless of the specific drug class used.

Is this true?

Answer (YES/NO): NO